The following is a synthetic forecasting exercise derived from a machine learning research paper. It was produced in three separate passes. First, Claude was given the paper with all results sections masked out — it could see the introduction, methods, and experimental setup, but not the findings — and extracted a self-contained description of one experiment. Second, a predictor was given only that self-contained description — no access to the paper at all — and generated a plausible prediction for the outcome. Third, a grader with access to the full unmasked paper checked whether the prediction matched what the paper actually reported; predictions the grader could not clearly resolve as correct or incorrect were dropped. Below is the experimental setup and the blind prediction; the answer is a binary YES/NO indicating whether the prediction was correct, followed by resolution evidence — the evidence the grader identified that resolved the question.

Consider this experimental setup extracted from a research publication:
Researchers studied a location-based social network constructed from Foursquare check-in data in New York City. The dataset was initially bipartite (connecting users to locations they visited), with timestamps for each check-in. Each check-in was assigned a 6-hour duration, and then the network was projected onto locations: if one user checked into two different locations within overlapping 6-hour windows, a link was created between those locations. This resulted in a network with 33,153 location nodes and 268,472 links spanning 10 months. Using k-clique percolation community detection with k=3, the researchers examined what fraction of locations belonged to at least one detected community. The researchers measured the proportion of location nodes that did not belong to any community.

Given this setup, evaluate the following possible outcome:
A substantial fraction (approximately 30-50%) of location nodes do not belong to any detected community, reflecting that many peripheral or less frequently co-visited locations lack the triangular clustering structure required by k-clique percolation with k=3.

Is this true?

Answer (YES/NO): NO